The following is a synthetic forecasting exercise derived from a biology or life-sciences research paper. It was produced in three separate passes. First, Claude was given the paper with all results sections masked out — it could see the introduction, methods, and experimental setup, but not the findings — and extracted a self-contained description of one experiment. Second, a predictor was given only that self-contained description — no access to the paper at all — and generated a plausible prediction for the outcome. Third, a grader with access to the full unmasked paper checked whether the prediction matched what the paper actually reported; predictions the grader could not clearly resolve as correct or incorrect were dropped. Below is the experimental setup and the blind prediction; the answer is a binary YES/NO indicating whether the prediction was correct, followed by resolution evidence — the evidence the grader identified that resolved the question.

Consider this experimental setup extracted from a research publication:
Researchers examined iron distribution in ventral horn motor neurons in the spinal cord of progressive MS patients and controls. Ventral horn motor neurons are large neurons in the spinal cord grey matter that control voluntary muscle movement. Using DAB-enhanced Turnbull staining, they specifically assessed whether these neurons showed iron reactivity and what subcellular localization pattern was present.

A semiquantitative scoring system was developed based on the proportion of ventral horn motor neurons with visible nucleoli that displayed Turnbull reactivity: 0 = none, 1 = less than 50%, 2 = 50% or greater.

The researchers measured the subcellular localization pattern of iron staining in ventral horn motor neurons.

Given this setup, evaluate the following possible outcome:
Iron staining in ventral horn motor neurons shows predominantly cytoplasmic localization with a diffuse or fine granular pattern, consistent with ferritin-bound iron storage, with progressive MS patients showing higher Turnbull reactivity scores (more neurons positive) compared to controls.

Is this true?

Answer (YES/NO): NO